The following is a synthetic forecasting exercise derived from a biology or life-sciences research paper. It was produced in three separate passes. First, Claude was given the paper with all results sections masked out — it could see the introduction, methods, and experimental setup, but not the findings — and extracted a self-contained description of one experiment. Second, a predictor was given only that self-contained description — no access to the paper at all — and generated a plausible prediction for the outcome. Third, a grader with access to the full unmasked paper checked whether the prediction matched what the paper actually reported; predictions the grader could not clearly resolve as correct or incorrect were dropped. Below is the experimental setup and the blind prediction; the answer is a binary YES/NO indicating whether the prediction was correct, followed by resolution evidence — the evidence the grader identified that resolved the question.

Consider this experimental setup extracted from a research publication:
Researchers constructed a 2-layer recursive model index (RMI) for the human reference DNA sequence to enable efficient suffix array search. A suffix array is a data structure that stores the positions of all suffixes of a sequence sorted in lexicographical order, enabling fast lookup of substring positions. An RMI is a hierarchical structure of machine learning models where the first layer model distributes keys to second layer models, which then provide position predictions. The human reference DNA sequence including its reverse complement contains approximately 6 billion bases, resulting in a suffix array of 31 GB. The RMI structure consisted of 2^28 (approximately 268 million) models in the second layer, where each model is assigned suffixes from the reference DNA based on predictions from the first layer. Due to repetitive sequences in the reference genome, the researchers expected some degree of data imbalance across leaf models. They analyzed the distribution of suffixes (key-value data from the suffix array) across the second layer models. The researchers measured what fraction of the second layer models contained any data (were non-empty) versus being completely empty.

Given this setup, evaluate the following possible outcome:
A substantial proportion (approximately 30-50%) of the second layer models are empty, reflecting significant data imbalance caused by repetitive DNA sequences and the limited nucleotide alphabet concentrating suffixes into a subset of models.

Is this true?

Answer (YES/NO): NO